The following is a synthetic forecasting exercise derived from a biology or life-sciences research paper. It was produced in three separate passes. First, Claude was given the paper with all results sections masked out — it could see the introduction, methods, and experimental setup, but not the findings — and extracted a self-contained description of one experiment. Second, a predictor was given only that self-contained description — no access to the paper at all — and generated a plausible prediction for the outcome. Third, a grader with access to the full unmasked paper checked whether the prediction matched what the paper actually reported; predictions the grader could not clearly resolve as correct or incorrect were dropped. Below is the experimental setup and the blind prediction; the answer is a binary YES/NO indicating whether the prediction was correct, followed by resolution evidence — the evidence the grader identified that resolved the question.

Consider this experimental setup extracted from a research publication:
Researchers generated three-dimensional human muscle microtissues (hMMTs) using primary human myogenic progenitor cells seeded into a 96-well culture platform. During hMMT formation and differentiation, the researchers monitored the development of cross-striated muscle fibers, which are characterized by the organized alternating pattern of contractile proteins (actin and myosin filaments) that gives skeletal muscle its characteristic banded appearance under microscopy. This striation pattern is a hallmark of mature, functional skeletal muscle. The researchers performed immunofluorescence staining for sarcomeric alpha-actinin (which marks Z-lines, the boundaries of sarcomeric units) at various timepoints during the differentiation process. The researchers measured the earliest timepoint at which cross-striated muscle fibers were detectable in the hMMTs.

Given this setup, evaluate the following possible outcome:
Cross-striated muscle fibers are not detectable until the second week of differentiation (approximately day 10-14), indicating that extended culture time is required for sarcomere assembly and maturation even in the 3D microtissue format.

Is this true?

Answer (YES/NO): NO